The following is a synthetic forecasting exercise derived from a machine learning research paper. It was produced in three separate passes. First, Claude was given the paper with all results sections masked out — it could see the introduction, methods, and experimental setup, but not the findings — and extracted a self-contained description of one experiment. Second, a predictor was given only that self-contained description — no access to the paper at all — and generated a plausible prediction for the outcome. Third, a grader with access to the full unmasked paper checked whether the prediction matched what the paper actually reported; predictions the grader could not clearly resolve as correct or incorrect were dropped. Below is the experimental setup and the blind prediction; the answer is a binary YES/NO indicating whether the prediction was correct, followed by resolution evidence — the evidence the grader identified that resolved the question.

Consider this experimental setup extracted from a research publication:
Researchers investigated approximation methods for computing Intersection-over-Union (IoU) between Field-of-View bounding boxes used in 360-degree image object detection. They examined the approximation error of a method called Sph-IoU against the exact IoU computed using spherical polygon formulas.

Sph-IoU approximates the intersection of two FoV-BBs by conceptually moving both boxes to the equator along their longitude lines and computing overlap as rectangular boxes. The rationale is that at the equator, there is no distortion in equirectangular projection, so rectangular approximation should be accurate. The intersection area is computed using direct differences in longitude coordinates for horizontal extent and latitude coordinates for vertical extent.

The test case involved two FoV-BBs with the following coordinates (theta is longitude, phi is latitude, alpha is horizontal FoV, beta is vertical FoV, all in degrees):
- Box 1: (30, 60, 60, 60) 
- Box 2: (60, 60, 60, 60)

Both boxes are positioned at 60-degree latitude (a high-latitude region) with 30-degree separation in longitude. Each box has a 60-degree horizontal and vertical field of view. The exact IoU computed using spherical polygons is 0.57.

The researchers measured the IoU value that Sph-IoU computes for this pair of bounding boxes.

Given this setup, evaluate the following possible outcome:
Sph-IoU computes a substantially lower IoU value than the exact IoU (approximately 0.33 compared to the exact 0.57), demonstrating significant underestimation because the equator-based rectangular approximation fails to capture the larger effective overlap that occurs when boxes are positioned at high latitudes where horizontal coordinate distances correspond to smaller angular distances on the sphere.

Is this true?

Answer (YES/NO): YES